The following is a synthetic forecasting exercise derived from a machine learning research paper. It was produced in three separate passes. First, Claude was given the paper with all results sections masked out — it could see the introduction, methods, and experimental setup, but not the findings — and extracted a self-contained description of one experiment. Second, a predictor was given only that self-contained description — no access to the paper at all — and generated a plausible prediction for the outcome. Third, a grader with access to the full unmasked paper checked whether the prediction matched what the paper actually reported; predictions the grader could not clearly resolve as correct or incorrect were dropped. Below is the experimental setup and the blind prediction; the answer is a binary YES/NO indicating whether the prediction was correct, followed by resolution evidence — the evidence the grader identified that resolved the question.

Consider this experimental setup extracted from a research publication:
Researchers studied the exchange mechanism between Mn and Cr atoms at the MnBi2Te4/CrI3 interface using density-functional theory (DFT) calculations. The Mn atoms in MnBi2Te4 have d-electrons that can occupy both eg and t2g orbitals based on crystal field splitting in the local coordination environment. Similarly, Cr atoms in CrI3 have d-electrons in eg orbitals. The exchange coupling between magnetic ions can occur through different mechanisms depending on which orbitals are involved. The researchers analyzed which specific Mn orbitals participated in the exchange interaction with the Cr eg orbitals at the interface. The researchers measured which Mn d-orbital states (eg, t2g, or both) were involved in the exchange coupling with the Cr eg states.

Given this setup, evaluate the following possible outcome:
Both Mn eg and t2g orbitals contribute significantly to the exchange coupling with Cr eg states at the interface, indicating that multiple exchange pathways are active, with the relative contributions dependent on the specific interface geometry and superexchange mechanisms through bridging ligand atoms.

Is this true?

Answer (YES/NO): NO